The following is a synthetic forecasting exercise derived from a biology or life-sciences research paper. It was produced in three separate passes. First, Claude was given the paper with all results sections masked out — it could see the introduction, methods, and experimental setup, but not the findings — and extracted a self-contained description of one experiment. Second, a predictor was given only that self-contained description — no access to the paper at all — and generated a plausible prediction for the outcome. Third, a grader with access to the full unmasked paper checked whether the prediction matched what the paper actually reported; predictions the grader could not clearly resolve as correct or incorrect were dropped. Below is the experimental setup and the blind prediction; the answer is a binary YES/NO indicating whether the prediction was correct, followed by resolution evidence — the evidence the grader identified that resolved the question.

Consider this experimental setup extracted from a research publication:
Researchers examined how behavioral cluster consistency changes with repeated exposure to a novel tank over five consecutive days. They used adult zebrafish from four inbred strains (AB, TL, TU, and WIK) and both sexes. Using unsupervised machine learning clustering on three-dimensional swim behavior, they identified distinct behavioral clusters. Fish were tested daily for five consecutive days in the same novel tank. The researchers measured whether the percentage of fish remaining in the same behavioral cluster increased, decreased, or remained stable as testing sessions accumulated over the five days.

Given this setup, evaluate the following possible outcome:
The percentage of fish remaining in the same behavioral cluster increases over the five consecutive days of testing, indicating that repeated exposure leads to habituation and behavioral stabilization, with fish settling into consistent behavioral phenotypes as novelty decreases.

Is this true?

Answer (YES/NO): YES